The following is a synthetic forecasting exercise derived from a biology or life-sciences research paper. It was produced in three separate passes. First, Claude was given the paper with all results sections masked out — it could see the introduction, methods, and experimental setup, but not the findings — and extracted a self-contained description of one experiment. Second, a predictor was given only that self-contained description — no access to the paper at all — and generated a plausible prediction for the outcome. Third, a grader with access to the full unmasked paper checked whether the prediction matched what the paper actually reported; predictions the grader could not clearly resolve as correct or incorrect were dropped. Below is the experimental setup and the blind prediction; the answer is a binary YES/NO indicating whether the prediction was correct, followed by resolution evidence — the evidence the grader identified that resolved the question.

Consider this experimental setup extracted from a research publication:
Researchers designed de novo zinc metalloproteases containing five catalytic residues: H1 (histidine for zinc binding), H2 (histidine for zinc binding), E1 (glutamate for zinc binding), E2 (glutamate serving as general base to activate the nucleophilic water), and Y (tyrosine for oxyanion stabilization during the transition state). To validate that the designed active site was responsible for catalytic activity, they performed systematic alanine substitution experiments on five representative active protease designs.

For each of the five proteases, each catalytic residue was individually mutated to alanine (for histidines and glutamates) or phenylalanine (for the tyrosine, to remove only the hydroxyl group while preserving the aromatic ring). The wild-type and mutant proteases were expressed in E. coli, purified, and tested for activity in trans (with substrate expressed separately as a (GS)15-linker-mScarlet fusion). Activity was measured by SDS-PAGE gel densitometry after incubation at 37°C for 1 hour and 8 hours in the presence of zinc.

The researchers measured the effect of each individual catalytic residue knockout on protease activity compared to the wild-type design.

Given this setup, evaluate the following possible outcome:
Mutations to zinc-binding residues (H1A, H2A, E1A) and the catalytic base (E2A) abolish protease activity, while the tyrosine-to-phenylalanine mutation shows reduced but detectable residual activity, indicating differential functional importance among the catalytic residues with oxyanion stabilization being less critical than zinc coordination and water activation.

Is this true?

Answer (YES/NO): NO